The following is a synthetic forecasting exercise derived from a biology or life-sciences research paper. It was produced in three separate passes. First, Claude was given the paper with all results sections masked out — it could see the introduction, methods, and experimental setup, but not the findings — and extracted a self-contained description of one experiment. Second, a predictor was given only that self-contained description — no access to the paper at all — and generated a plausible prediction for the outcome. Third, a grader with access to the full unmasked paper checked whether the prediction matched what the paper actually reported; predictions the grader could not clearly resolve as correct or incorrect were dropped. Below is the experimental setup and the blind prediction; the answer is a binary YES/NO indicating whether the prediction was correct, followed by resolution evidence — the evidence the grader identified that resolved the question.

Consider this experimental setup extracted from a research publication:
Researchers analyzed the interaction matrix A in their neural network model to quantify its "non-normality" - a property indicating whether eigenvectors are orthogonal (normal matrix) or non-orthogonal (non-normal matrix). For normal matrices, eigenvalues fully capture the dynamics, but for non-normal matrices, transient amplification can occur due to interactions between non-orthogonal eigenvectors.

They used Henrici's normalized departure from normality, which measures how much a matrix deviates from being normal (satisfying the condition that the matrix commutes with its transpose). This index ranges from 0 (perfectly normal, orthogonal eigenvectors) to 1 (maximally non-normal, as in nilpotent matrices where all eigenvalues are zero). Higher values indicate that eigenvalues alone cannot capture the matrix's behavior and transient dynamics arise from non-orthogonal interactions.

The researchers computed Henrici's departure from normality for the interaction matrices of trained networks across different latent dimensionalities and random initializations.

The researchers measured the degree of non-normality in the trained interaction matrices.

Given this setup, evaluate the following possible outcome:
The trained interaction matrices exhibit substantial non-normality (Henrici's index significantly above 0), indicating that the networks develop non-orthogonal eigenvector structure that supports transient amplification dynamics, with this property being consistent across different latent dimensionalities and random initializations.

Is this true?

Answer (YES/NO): YES